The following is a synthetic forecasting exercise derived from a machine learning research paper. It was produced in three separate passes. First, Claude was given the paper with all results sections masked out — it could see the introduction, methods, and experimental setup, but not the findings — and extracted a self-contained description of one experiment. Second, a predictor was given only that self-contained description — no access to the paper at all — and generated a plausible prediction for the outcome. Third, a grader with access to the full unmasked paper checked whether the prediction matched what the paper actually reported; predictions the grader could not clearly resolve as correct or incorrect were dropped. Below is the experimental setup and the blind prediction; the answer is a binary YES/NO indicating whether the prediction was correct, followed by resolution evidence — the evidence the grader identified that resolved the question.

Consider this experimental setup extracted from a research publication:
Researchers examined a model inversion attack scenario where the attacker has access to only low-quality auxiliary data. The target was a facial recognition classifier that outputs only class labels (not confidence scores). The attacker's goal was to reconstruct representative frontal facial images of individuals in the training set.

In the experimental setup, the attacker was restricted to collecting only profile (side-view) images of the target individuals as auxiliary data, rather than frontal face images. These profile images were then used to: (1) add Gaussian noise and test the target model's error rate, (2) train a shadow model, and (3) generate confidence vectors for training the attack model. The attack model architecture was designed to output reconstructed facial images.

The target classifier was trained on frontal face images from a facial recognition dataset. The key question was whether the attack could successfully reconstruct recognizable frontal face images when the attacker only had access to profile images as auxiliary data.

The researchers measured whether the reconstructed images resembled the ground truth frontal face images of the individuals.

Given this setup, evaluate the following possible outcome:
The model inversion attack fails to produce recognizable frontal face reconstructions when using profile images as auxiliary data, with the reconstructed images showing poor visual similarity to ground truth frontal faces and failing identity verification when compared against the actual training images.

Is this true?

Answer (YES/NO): NO